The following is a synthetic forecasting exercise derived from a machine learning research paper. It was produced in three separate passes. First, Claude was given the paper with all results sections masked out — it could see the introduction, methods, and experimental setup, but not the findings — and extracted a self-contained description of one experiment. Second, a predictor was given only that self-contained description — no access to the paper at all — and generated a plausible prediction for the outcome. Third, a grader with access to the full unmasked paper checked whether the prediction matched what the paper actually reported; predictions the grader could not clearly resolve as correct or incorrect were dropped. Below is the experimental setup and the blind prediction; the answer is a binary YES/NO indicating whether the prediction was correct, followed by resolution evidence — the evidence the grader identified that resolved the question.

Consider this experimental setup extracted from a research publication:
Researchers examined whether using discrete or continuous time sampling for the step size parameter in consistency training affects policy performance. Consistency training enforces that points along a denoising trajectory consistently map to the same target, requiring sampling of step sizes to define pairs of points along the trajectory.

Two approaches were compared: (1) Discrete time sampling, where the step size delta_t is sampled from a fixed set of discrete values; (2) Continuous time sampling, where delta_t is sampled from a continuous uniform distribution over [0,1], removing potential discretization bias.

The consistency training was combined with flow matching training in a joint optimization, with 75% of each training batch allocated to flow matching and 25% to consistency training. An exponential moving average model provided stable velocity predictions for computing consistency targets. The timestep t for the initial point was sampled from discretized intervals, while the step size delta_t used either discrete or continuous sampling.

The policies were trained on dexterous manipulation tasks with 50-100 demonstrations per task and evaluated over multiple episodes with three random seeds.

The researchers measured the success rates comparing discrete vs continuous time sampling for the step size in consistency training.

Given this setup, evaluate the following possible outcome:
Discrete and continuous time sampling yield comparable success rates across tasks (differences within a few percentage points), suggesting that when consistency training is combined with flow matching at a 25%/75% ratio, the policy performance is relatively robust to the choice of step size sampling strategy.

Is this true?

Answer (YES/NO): NO